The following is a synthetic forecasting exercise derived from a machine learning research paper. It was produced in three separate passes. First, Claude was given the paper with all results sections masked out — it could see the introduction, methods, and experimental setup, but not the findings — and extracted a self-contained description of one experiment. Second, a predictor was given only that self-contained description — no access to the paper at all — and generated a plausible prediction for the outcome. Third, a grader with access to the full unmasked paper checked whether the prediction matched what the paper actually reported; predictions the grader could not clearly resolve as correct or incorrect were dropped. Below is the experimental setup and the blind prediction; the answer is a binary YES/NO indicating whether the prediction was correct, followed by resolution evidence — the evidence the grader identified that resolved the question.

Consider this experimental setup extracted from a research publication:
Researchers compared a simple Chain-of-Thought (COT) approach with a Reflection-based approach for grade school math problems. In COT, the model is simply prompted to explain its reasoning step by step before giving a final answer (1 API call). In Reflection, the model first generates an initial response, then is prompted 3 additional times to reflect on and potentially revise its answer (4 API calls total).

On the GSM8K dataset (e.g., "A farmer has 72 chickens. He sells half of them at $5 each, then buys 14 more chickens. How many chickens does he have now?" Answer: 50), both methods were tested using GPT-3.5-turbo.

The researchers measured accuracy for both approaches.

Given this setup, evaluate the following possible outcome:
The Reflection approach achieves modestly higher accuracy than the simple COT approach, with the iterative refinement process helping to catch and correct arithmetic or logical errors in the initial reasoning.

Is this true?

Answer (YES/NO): NO